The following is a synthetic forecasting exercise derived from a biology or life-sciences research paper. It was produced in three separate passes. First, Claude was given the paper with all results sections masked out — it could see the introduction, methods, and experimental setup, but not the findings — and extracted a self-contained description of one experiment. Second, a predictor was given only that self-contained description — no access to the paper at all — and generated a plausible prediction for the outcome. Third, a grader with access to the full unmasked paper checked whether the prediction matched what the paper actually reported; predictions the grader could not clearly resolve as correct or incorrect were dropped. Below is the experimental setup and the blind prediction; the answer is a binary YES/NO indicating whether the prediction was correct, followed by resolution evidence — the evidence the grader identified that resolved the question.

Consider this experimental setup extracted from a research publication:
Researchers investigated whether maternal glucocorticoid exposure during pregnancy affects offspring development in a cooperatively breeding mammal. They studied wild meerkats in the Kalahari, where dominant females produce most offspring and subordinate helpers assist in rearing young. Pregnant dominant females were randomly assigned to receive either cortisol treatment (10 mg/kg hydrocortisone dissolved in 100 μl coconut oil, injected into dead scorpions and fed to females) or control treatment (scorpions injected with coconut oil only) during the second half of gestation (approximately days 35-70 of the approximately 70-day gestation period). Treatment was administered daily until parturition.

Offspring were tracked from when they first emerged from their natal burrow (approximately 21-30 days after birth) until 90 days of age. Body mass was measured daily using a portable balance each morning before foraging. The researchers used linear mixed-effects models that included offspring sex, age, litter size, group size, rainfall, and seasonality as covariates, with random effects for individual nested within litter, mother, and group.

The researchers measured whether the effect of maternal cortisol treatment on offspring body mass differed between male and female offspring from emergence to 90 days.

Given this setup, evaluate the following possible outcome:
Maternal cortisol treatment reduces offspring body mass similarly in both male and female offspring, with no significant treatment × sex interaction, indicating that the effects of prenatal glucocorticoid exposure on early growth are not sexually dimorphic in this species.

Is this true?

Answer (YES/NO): NO